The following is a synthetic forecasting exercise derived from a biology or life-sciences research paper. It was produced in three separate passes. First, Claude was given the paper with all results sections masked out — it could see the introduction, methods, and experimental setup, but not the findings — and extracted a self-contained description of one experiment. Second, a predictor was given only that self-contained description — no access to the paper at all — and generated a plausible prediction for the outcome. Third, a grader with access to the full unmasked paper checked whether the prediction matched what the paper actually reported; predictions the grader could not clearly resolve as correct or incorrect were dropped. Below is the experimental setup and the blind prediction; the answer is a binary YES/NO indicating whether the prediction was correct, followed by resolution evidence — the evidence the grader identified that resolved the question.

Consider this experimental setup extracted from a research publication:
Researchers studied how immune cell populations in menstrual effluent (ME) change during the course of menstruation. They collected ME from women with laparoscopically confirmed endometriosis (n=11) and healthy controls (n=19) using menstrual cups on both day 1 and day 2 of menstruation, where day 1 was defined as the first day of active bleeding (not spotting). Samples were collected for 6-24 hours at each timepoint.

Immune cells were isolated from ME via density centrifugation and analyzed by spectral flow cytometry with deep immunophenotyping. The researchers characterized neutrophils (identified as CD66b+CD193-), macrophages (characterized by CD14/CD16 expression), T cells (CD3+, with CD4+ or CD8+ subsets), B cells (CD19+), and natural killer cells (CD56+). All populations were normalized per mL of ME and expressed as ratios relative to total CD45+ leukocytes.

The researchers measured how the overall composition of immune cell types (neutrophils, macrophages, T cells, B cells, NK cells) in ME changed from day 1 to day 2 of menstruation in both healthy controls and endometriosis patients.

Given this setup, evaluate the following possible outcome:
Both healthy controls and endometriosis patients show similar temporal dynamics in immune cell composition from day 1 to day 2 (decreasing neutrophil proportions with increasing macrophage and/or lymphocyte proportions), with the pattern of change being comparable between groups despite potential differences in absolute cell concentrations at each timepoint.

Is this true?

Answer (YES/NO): NO